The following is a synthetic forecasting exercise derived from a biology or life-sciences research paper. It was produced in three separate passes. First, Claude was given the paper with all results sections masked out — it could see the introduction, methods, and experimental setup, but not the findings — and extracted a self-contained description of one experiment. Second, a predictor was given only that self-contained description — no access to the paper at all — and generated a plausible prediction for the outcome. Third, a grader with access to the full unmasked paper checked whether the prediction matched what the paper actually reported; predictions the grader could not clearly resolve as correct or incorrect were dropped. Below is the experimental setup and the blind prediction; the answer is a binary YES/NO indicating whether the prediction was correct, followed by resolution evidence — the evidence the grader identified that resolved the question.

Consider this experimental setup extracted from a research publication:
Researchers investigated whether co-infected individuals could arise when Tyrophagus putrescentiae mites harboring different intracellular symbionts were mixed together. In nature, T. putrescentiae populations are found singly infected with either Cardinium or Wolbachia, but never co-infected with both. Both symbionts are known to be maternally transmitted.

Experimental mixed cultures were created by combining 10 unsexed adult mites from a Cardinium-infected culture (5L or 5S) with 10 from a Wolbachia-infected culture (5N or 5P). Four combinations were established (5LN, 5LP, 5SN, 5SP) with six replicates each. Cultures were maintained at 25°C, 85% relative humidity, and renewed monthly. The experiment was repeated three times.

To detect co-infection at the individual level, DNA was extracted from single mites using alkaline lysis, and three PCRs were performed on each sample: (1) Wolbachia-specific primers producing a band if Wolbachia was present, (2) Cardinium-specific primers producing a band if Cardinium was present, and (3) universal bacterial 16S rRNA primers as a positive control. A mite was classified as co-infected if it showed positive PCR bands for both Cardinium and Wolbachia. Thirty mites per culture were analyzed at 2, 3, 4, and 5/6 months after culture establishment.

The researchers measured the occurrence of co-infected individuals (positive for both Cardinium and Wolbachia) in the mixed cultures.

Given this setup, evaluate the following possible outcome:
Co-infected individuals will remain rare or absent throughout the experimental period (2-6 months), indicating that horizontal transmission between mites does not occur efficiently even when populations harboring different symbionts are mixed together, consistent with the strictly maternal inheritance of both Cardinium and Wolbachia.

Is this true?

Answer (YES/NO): NO